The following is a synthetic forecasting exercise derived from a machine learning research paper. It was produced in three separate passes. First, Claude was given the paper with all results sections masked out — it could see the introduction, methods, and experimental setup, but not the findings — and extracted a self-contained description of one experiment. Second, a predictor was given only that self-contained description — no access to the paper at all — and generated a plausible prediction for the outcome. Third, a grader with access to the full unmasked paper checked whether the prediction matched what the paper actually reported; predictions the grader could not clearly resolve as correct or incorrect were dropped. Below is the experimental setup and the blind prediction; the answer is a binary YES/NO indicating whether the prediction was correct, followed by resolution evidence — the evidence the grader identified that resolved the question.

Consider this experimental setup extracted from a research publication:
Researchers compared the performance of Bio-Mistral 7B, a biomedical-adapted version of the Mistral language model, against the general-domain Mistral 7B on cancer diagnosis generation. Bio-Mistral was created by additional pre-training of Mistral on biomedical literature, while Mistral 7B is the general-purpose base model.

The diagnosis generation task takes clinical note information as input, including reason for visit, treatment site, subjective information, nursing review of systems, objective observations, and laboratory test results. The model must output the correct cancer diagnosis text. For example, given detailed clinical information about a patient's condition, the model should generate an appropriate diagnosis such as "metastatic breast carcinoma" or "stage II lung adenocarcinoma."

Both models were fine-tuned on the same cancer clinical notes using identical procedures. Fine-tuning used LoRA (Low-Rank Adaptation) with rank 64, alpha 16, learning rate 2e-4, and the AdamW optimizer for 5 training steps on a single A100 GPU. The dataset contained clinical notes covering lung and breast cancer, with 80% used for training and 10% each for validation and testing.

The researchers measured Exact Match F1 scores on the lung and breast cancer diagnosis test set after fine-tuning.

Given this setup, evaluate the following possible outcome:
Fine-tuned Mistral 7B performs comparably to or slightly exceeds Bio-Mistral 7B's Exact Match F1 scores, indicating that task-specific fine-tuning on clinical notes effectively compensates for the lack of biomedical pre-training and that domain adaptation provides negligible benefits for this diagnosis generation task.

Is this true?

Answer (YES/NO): NO